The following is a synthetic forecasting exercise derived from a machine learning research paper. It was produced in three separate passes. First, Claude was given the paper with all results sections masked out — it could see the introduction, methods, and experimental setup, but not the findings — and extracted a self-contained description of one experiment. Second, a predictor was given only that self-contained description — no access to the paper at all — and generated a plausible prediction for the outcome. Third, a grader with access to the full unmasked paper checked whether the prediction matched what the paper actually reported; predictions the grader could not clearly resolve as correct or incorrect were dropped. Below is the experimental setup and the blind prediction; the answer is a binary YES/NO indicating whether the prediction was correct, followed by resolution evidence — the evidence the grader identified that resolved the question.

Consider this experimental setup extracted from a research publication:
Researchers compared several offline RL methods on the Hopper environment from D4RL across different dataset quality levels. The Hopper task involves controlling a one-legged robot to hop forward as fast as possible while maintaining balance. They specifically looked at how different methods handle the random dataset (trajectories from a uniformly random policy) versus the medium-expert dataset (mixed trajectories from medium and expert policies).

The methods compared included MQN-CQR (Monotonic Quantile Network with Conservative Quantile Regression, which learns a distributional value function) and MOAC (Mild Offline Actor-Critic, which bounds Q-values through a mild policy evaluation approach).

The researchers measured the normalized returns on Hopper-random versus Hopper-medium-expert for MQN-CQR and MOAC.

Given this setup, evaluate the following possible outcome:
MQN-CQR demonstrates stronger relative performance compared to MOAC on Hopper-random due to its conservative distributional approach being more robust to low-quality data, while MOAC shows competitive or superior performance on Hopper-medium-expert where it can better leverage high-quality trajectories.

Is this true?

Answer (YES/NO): NO